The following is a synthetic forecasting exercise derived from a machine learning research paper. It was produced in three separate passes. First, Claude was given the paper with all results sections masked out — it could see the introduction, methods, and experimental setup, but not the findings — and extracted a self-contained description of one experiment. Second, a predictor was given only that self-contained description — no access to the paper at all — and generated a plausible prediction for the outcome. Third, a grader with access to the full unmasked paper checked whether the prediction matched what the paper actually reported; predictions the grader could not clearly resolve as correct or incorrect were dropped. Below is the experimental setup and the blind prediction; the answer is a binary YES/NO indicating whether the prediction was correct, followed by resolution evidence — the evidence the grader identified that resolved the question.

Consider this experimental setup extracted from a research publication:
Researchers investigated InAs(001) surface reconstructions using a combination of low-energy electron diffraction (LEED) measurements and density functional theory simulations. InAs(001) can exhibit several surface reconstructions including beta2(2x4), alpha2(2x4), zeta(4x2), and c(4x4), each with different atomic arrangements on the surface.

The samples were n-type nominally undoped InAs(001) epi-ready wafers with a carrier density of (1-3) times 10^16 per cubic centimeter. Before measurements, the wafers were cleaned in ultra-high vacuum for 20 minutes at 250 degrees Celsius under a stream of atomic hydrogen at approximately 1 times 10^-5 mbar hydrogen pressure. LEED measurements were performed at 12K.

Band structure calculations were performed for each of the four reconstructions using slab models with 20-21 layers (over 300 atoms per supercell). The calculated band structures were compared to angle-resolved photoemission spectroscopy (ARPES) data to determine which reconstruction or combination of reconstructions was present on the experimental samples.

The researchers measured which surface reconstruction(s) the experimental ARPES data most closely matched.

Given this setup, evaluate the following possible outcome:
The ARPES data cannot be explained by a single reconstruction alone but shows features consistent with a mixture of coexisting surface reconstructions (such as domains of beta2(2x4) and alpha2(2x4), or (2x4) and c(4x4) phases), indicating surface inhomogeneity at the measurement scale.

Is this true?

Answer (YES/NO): NO